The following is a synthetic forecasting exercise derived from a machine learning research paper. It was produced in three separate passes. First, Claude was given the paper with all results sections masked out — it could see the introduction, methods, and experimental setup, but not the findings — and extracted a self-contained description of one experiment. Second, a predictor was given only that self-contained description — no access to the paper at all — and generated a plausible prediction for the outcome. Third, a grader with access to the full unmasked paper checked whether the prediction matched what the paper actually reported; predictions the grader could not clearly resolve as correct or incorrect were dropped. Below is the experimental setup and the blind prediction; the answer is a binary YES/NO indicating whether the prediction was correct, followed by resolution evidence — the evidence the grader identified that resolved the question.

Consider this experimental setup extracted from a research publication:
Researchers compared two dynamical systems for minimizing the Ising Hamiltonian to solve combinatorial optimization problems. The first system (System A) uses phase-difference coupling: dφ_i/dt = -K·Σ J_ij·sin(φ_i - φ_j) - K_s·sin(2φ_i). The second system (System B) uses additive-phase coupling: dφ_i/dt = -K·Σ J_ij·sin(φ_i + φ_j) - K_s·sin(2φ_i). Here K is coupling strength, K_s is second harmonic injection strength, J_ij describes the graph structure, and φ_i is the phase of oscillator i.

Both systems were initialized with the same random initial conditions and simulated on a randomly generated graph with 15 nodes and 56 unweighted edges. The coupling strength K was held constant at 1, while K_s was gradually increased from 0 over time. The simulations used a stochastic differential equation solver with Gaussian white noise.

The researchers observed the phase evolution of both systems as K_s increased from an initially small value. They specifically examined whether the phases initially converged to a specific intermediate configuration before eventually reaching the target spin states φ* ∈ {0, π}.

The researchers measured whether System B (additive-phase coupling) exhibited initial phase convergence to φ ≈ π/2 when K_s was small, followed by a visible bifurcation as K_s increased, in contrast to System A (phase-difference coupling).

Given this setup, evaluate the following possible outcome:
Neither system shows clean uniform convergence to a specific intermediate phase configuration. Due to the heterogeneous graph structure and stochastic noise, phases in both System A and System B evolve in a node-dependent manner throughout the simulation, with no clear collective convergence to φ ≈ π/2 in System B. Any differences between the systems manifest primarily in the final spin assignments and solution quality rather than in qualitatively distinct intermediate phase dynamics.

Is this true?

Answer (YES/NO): NO